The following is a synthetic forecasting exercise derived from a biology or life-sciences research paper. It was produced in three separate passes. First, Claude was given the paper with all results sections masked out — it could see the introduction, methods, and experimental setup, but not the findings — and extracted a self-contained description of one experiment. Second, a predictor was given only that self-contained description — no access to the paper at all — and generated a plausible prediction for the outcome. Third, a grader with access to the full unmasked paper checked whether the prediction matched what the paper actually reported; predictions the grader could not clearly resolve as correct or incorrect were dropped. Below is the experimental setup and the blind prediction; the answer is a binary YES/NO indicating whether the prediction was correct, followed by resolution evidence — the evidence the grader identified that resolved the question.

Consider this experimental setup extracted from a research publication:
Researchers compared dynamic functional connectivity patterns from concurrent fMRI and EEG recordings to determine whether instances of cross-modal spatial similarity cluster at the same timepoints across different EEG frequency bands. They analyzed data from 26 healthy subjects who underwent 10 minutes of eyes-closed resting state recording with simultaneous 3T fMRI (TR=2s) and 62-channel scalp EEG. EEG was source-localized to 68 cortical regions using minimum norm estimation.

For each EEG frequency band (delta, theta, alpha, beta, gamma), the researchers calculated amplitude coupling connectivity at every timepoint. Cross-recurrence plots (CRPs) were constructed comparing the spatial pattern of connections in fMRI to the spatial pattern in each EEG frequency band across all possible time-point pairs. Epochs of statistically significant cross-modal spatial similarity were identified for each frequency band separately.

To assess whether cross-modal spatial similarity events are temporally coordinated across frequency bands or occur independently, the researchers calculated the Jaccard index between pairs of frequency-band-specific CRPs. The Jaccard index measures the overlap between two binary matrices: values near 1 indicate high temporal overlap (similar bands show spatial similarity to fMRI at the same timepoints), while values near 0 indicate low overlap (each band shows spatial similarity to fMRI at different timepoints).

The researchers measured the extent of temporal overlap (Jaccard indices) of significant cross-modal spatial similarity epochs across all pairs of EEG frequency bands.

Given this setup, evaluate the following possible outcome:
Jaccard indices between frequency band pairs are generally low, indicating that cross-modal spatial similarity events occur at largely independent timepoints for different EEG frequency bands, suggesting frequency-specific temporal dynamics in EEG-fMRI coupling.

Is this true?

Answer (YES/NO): YES